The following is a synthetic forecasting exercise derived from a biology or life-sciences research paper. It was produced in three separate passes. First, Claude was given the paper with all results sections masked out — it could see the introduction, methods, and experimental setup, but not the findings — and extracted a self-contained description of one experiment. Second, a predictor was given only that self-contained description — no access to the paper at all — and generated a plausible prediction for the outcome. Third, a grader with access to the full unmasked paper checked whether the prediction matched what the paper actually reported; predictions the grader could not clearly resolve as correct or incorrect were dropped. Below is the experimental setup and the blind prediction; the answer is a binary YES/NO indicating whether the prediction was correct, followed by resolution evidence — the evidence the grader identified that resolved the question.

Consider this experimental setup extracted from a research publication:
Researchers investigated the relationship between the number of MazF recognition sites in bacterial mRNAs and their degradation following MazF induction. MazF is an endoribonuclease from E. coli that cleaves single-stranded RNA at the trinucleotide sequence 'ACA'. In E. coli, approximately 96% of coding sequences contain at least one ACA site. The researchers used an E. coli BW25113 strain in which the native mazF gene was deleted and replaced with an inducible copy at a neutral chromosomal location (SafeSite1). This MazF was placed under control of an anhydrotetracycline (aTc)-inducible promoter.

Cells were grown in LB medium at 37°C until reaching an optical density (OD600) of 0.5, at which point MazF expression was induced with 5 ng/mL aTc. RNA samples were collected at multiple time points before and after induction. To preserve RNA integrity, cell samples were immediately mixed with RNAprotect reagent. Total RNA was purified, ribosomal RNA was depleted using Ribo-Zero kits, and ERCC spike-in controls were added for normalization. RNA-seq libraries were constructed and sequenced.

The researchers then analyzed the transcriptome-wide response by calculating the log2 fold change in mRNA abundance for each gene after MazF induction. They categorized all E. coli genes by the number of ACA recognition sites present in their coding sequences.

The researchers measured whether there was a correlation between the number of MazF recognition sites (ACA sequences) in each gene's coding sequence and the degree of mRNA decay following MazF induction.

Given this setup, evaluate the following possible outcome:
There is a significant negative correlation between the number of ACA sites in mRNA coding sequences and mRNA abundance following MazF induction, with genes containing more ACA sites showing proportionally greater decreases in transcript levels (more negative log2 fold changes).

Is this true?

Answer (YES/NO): YES